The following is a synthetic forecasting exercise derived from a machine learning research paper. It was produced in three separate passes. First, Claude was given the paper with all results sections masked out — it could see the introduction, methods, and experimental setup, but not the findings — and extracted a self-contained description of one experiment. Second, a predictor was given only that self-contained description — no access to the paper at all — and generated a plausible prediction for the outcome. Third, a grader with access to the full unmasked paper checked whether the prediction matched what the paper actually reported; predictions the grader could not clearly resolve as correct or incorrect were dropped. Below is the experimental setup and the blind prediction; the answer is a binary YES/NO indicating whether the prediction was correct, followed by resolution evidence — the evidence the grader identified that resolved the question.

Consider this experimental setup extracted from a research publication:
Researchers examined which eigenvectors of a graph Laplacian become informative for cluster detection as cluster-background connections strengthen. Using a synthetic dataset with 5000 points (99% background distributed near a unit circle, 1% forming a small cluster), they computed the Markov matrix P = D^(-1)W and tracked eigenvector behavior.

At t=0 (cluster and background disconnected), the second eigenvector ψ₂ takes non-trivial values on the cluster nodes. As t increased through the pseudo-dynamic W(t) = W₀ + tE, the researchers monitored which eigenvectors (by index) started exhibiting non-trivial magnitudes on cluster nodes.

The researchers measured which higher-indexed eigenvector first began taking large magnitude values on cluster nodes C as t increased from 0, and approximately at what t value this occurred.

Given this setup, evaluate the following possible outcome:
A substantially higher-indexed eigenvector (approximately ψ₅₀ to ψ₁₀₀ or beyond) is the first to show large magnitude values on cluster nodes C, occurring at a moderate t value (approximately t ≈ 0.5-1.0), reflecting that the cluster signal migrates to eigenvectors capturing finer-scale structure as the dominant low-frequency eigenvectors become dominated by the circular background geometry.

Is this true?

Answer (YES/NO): NO